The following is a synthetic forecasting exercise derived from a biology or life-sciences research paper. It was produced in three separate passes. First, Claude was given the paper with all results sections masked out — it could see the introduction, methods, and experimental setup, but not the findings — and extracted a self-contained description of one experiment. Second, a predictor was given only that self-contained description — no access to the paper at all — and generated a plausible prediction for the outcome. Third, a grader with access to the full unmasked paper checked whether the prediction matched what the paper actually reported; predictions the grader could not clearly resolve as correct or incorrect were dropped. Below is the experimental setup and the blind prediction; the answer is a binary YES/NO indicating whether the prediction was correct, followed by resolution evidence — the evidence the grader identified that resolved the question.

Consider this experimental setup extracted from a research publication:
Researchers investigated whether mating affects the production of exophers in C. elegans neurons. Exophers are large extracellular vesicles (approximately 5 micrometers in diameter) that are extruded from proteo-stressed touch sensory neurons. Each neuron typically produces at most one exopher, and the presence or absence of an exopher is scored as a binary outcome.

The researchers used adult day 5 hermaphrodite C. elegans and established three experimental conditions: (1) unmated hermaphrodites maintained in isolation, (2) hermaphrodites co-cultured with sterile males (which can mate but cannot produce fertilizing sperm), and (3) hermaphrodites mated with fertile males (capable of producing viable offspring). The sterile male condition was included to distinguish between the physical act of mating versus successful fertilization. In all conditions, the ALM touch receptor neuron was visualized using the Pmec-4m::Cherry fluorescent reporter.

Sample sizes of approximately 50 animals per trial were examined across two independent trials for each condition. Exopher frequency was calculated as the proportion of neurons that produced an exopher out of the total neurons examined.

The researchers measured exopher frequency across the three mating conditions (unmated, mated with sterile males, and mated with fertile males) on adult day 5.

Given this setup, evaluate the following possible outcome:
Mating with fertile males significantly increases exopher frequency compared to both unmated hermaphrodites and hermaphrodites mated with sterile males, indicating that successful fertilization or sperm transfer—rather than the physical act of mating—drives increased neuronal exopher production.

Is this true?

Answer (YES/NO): YES